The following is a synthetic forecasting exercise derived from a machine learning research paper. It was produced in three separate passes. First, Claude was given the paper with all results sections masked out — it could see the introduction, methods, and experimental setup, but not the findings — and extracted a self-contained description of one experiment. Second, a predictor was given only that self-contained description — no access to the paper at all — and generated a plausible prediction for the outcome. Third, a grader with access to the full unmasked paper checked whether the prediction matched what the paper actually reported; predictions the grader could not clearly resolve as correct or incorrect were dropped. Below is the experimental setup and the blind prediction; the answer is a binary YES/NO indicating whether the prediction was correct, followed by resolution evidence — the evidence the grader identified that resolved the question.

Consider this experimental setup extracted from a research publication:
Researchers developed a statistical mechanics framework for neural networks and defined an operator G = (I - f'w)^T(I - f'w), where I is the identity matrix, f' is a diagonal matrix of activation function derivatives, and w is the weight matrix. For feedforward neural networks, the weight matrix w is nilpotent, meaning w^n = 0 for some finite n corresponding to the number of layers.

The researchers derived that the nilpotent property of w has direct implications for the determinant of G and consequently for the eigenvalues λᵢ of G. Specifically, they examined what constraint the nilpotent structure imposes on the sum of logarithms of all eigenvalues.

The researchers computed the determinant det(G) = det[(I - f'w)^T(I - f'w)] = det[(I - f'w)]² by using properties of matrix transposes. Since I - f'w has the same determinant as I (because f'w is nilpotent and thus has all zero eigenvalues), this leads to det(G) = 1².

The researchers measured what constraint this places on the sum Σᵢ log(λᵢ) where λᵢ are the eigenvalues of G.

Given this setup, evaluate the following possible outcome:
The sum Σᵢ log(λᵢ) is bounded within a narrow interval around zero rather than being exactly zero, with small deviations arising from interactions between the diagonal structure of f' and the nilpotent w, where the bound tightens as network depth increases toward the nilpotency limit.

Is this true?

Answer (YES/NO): NO